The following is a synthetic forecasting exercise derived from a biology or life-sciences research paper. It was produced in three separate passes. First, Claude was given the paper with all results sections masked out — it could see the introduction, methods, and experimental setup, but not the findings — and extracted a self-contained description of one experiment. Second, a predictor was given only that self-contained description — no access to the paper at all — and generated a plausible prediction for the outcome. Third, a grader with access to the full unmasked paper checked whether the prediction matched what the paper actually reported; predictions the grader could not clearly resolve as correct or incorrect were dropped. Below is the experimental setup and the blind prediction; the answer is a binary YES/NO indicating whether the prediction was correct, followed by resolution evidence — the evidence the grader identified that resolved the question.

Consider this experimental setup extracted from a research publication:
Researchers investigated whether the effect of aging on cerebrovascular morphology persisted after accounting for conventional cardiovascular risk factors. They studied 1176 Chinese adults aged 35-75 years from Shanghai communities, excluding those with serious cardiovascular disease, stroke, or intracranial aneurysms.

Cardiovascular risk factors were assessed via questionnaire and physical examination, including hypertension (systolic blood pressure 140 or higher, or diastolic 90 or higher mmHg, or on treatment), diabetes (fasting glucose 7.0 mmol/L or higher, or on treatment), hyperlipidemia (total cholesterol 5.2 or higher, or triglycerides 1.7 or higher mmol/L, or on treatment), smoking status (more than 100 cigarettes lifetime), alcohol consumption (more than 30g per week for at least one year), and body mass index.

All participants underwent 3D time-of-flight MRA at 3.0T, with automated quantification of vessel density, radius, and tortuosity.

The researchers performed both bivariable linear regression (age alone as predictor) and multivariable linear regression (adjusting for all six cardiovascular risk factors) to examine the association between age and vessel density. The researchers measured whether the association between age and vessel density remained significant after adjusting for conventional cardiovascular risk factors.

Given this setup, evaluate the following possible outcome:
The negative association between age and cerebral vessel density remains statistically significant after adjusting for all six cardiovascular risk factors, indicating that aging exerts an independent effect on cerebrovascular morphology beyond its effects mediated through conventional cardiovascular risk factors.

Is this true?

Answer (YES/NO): YES